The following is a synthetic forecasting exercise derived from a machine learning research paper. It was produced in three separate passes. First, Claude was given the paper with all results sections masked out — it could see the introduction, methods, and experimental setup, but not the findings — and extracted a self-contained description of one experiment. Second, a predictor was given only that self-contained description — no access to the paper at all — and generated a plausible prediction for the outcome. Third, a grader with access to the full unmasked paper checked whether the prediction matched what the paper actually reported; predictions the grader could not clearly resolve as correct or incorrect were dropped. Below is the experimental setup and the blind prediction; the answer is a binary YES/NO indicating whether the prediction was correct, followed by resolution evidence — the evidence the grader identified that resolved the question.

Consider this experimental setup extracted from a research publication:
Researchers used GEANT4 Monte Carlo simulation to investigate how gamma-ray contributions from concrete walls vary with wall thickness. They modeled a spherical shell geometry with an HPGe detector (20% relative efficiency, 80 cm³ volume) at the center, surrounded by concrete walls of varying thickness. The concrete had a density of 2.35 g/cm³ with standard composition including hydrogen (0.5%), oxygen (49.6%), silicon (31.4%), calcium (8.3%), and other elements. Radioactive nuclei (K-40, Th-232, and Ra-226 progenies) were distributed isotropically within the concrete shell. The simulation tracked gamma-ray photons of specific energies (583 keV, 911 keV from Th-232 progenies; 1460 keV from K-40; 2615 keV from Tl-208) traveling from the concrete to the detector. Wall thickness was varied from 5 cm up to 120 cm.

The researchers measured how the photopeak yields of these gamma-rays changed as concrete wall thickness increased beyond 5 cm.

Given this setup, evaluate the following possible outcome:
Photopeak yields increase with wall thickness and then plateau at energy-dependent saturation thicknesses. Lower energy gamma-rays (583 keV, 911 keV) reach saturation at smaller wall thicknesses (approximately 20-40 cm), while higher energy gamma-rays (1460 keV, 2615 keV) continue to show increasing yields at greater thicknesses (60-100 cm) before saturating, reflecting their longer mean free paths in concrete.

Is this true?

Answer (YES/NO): NO